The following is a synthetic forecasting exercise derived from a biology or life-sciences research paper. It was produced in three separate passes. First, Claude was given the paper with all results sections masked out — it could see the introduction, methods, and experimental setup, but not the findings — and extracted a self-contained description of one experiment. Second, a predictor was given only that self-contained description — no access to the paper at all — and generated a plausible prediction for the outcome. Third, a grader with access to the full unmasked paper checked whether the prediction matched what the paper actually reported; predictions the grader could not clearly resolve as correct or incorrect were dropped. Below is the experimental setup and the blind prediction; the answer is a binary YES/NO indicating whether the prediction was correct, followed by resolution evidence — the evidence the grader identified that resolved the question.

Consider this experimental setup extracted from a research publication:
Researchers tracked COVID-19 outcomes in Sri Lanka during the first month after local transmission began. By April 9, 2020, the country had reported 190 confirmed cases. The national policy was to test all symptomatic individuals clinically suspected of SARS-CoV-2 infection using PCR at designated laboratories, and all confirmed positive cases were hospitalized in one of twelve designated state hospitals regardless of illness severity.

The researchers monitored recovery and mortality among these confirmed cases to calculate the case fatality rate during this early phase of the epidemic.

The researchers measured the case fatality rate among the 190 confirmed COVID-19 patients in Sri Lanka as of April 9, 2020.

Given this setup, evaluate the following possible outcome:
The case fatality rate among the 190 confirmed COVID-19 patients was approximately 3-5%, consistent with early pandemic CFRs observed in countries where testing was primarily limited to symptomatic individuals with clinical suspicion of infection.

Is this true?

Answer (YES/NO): YES